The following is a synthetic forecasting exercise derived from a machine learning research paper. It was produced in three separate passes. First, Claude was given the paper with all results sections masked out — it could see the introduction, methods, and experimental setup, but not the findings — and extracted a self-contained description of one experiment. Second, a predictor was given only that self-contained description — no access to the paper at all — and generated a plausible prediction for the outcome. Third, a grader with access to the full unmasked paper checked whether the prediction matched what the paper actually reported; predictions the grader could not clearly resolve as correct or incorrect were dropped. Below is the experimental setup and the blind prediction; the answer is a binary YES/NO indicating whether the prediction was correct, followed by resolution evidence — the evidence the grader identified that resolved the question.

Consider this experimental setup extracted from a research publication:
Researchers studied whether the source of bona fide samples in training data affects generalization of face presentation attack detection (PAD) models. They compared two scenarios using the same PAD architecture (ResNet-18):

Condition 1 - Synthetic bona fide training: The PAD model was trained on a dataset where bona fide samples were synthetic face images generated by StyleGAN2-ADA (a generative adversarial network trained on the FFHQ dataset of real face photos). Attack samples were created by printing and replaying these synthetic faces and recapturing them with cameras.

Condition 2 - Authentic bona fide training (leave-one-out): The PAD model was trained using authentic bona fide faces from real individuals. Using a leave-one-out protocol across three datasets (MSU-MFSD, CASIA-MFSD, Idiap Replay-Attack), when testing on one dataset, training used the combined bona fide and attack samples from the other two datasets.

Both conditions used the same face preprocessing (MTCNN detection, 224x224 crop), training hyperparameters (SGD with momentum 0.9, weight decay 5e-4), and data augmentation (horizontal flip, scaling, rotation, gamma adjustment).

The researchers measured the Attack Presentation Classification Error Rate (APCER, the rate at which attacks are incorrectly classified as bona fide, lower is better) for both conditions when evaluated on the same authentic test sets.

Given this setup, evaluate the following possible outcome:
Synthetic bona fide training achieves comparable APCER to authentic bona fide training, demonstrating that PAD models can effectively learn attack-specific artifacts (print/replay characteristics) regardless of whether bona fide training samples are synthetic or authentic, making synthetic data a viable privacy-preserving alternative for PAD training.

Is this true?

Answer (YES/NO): YES